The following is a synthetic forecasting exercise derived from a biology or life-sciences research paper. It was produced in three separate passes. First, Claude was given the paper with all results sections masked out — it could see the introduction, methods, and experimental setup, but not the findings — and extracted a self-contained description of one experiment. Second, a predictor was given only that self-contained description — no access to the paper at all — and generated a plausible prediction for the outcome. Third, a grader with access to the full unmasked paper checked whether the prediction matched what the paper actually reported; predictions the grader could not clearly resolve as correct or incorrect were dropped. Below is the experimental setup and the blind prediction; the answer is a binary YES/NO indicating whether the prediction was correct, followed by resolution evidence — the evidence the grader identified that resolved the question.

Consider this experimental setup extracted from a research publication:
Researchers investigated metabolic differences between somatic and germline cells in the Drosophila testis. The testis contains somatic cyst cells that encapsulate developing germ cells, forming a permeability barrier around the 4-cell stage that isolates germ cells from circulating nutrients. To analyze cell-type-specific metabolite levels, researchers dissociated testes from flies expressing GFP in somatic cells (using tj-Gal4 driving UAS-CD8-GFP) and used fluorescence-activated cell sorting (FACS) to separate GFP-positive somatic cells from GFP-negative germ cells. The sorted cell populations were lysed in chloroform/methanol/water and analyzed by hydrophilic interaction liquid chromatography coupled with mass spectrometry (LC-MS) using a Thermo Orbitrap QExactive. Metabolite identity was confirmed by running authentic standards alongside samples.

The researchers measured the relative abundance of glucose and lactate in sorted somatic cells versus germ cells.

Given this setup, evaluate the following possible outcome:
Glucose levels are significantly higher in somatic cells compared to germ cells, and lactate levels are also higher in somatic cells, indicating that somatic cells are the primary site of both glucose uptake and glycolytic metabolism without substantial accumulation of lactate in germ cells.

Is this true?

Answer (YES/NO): YES